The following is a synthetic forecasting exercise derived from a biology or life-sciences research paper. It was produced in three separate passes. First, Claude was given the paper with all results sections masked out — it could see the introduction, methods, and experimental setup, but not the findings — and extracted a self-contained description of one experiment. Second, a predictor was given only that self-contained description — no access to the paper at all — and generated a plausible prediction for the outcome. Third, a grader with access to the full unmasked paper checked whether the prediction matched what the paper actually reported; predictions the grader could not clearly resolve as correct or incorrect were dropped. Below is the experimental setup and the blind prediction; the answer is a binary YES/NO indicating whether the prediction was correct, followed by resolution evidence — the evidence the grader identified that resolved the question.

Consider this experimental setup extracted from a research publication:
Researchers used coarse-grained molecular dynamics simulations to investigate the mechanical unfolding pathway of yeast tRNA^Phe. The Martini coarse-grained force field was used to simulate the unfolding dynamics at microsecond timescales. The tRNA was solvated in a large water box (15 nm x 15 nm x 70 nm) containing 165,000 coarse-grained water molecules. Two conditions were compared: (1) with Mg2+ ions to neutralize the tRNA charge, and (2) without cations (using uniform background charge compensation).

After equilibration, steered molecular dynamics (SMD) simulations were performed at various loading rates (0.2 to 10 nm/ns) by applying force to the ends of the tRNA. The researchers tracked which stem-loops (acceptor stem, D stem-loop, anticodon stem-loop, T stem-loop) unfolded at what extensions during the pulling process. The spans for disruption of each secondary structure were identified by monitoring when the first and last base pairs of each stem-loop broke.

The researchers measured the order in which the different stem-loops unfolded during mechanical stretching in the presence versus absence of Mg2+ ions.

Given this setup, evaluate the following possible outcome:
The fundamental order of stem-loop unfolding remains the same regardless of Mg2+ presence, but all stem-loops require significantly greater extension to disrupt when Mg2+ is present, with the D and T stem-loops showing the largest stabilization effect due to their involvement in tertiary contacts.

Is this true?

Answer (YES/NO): NO